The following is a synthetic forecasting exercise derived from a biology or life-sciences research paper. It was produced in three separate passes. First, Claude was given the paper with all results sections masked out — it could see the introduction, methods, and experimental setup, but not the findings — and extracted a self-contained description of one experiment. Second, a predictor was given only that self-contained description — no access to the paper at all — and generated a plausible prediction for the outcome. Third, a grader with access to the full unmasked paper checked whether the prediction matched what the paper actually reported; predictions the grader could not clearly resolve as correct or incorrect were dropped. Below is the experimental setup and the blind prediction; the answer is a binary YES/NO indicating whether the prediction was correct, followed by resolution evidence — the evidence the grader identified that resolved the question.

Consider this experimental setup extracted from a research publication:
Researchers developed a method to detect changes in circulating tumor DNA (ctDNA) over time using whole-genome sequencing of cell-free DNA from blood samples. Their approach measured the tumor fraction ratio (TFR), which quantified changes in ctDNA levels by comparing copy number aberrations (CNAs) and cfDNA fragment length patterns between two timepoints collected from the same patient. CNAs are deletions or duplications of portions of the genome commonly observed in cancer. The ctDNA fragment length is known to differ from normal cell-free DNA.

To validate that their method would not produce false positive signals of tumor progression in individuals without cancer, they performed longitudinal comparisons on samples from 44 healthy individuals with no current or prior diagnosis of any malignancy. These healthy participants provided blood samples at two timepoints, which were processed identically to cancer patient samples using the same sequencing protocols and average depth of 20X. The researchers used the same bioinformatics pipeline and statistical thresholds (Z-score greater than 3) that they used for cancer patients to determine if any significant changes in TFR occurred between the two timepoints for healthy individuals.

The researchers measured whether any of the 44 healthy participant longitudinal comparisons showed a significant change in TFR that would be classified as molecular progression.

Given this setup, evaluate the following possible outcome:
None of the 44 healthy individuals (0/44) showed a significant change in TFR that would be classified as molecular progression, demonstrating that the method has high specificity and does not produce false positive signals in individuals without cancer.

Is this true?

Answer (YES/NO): YES